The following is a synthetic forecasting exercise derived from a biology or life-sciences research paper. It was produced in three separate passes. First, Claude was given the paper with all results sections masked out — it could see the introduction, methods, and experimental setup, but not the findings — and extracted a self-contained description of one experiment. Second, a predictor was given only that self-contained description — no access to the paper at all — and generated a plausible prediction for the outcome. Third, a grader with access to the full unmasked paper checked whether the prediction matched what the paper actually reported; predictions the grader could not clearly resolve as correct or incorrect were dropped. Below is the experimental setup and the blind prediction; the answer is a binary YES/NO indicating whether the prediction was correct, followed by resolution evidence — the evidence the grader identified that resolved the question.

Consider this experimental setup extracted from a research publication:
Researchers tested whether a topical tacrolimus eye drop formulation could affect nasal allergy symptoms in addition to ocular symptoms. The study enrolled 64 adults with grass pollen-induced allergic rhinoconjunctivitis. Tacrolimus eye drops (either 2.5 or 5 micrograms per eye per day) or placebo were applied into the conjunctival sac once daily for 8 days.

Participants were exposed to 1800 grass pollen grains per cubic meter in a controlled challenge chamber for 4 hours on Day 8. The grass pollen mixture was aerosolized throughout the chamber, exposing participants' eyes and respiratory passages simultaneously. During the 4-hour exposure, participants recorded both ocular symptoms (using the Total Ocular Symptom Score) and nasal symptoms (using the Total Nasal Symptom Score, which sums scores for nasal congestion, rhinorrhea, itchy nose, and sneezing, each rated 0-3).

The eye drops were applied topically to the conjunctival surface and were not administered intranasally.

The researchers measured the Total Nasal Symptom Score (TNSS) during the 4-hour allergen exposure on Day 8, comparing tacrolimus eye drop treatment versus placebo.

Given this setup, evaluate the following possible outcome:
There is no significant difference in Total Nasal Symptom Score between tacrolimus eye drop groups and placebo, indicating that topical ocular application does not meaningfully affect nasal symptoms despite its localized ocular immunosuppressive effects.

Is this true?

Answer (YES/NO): NO